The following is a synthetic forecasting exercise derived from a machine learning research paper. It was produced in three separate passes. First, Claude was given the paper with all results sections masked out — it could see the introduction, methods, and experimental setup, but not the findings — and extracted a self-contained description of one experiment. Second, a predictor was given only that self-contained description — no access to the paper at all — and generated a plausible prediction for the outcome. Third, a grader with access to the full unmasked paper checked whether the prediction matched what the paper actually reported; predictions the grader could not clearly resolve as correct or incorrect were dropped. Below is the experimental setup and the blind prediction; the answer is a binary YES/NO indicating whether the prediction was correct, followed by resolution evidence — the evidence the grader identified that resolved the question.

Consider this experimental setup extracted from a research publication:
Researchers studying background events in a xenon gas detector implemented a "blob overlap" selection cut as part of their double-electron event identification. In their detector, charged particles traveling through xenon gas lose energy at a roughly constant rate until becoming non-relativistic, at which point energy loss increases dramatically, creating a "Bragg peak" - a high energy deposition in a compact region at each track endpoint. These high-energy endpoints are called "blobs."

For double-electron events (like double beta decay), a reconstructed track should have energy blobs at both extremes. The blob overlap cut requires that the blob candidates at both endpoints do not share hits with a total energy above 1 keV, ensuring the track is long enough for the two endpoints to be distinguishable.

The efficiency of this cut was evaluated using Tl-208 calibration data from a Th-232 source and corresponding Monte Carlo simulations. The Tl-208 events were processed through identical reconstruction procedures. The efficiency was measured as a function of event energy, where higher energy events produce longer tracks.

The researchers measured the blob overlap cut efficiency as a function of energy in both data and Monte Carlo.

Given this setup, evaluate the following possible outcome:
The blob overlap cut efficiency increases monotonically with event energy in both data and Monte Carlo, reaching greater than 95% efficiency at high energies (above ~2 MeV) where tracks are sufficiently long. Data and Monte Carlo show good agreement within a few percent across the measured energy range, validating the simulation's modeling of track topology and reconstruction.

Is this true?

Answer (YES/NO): NO